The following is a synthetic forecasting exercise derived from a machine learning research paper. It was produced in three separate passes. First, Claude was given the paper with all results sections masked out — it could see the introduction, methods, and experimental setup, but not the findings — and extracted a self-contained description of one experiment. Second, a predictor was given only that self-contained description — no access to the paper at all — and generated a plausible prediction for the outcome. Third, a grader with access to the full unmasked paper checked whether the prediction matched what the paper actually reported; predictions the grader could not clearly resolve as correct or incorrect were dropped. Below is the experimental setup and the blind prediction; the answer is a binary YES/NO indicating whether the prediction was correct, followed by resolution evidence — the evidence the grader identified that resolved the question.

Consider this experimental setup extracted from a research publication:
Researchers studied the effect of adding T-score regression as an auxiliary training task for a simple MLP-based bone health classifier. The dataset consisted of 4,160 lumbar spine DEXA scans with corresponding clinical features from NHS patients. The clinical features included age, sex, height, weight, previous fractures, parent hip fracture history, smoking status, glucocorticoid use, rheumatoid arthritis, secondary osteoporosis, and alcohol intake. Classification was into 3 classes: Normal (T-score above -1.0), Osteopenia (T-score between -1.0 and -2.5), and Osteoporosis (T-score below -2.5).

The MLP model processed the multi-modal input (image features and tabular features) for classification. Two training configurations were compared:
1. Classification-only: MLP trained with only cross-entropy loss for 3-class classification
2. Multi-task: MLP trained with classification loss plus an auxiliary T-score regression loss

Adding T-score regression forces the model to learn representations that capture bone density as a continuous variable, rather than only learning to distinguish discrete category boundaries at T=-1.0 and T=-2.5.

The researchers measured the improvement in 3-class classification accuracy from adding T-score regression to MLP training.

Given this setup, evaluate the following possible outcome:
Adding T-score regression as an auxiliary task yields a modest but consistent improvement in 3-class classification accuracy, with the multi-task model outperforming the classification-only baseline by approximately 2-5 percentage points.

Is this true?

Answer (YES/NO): YES